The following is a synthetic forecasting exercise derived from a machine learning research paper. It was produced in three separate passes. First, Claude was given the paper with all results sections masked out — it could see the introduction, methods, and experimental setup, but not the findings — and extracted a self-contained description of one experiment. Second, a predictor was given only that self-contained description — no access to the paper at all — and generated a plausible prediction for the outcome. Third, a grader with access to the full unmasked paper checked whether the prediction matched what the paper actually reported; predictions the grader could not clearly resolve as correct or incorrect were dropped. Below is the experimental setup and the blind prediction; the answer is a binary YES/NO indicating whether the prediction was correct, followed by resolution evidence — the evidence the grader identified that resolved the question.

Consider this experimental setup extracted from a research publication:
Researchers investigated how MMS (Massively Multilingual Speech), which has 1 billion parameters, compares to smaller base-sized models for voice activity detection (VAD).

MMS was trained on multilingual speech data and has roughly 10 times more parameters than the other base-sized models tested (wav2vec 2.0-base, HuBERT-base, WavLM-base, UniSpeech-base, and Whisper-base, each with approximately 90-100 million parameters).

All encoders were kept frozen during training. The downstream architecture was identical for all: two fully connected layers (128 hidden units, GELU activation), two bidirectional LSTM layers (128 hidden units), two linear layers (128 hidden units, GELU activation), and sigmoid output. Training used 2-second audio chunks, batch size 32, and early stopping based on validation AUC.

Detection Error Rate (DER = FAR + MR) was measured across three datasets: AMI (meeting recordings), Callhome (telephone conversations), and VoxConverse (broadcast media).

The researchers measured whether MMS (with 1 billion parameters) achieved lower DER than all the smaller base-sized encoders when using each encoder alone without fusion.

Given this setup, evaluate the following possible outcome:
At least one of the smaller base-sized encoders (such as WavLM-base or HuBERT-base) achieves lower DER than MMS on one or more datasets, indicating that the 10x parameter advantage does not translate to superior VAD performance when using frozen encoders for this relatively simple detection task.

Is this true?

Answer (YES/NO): YES